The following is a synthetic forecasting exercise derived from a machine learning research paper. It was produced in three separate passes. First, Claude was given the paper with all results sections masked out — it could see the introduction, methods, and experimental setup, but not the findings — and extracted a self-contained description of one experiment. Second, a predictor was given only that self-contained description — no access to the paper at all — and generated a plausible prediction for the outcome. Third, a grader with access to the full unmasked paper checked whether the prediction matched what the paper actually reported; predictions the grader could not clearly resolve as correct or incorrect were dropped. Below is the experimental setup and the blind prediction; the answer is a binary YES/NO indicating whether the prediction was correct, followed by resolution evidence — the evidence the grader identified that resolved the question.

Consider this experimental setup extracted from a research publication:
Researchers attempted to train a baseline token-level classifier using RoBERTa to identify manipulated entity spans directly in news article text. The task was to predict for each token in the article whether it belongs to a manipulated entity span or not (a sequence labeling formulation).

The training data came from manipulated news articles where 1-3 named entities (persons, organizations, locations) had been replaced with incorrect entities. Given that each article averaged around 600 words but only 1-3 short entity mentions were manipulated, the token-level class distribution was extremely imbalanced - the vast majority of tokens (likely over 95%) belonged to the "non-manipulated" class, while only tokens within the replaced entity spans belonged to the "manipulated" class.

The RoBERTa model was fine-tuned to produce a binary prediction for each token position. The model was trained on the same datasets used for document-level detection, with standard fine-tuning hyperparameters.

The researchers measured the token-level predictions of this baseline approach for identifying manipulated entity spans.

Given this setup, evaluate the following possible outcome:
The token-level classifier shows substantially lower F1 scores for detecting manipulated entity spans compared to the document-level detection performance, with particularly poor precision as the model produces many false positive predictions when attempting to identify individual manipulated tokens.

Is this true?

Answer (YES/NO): NO